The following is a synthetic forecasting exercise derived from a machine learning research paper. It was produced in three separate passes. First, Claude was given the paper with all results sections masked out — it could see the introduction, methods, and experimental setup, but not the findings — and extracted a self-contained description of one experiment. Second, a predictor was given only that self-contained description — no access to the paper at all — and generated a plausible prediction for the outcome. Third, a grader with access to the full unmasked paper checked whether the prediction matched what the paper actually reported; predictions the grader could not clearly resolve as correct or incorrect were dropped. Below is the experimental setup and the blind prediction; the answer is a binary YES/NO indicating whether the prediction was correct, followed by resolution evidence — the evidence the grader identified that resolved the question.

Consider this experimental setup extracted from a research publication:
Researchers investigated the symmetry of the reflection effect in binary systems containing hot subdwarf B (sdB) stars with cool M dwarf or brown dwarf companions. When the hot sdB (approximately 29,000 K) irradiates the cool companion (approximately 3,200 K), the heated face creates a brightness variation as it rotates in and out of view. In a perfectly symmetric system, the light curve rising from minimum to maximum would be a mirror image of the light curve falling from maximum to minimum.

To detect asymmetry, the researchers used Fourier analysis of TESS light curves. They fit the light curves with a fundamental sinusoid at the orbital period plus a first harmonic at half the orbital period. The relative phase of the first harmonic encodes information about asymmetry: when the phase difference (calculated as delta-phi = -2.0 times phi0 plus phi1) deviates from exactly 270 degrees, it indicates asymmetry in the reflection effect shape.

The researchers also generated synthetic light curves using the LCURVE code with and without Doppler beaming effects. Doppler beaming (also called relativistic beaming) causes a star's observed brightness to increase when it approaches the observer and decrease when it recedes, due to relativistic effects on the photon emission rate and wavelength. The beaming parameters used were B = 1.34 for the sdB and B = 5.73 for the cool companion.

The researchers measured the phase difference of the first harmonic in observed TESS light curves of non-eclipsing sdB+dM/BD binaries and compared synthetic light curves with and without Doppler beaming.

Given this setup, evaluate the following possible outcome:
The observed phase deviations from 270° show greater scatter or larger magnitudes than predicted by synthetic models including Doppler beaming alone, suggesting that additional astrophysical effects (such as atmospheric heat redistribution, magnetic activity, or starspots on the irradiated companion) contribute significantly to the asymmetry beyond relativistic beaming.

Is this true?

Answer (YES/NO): NO